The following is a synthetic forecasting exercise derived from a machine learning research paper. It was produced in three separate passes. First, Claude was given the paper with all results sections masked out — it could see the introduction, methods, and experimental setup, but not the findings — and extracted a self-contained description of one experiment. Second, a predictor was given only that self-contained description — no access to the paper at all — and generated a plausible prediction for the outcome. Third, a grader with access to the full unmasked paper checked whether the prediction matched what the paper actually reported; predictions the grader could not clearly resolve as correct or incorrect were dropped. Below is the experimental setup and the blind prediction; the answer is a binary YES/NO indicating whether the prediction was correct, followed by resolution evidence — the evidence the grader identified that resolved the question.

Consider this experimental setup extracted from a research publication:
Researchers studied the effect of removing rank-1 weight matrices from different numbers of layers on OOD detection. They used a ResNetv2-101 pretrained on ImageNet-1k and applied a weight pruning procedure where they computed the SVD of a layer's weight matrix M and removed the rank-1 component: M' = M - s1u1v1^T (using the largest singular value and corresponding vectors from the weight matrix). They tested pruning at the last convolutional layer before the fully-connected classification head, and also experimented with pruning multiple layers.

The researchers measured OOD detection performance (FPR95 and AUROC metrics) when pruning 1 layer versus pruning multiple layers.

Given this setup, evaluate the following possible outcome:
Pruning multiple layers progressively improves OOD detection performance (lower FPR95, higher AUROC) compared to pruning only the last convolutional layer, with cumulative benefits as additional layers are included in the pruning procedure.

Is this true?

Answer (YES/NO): NO